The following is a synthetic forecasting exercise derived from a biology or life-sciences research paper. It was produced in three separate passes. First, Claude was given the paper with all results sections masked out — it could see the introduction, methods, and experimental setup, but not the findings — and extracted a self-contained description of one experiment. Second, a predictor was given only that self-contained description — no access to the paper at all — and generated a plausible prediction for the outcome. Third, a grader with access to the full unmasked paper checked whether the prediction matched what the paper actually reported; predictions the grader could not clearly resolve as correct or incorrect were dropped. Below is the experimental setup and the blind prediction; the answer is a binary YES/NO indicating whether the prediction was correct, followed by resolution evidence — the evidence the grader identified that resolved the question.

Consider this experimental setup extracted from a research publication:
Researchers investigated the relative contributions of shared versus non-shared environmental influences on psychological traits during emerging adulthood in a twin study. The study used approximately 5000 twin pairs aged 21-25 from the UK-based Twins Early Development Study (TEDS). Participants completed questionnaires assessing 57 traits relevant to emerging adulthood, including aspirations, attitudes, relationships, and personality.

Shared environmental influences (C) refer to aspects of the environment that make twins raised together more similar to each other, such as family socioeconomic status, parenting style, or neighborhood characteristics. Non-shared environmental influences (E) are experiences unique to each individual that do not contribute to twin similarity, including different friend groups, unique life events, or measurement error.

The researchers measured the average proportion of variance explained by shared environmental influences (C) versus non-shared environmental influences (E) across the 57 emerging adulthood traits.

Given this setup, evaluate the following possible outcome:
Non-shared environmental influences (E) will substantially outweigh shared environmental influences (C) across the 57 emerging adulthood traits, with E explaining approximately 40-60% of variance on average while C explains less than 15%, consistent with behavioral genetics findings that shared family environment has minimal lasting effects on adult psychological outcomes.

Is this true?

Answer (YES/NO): YES